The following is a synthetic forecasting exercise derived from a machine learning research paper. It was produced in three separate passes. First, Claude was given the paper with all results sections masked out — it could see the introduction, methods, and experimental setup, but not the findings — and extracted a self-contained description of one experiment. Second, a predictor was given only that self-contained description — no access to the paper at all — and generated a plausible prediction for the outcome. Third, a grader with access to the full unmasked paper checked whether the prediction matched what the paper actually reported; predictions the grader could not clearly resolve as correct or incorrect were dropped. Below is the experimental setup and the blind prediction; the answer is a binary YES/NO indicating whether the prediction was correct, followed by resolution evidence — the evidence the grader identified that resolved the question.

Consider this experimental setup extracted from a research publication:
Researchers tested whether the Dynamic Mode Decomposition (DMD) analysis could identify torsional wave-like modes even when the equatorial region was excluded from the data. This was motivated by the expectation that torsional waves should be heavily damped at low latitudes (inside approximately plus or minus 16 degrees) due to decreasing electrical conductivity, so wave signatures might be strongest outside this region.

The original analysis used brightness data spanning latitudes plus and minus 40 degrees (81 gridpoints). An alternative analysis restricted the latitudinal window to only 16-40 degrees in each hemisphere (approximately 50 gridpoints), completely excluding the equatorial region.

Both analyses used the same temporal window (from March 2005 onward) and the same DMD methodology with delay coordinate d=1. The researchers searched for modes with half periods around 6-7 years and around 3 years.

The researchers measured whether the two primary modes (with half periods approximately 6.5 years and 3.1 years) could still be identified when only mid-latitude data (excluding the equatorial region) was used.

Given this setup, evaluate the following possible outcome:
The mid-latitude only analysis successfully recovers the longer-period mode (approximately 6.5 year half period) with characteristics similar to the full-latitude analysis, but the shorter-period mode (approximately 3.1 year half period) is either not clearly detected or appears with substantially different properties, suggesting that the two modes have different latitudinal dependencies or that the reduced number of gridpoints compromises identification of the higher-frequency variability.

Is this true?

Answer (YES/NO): NO